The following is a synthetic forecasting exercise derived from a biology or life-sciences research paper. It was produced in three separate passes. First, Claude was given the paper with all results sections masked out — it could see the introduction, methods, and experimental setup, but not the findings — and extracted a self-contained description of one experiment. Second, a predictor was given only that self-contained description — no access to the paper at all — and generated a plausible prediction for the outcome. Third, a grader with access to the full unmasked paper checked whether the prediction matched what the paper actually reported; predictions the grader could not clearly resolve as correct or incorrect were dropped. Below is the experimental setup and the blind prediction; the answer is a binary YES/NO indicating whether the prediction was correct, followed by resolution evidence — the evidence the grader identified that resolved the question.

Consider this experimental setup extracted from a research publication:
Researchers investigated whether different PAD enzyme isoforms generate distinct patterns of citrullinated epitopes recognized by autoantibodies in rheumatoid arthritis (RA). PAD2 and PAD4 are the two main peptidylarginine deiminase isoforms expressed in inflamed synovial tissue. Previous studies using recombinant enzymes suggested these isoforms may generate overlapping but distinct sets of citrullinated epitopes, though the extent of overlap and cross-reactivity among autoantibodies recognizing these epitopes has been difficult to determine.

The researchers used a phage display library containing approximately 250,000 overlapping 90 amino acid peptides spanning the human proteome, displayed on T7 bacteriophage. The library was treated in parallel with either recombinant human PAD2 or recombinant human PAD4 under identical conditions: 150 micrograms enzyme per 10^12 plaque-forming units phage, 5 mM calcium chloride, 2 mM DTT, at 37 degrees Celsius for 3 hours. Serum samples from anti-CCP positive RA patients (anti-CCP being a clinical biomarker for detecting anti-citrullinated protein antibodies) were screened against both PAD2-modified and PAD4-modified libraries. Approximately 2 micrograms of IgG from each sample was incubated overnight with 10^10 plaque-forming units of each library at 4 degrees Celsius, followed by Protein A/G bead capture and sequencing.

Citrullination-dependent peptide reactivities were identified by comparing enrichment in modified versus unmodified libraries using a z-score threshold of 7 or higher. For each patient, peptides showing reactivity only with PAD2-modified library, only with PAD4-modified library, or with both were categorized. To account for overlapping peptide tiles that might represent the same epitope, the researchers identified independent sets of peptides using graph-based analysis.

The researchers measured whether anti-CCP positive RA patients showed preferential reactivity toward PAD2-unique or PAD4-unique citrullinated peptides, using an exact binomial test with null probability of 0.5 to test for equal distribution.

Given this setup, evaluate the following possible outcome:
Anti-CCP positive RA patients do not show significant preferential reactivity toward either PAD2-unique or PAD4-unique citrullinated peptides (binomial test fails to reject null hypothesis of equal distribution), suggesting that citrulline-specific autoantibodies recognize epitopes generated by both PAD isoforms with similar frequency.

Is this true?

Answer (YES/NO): NO